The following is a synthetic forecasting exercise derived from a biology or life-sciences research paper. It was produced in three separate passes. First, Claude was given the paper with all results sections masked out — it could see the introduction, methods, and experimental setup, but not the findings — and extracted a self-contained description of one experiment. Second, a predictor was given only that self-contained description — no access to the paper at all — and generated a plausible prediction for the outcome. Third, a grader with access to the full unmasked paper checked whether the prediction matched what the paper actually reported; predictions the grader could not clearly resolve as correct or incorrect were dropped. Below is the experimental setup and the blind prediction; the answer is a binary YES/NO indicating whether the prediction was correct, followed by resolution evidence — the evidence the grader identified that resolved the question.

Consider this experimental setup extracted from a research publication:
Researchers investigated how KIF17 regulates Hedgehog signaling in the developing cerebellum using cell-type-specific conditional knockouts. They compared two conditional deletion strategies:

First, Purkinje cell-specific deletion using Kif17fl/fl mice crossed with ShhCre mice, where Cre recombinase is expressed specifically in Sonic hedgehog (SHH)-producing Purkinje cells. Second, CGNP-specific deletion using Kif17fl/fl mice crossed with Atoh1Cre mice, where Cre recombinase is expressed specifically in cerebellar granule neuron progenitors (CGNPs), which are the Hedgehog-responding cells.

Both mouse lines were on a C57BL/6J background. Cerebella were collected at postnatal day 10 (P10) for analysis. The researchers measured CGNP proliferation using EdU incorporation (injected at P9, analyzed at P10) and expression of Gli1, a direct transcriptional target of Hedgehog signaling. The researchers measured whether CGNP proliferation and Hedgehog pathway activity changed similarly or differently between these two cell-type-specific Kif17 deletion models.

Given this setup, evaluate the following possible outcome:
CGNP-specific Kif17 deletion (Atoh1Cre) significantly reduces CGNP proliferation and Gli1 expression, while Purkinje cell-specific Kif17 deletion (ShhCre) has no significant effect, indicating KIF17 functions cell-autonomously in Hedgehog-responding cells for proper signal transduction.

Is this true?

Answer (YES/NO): NO